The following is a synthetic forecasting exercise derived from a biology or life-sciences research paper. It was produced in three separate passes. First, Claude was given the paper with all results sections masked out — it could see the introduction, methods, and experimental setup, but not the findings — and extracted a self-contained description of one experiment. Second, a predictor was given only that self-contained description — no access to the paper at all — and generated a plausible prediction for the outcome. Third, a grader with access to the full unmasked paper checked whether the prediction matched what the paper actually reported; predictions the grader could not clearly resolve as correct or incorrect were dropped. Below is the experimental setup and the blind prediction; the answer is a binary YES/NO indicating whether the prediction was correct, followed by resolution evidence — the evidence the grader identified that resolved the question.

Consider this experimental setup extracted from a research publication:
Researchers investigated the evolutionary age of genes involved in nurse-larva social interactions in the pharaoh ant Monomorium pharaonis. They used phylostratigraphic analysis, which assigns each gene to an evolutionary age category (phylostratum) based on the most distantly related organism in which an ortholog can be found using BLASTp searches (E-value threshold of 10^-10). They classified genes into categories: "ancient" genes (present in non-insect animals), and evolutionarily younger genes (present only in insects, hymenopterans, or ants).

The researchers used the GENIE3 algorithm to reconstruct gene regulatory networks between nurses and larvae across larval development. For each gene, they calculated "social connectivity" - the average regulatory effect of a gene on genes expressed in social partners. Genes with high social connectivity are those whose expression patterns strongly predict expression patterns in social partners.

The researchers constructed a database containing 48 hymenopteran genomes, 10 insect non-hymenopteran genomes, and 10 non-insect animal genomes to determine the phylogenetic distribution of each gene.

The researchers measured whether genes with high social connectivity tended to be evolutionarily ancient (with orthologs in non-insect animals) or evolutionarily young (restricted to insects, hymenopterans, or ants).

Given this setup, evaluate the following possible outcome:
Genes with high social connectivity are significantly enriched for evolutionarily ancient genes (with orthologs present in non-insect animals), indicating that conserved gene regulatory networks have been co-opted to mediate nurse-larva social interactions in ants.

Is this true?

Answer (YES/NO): NO